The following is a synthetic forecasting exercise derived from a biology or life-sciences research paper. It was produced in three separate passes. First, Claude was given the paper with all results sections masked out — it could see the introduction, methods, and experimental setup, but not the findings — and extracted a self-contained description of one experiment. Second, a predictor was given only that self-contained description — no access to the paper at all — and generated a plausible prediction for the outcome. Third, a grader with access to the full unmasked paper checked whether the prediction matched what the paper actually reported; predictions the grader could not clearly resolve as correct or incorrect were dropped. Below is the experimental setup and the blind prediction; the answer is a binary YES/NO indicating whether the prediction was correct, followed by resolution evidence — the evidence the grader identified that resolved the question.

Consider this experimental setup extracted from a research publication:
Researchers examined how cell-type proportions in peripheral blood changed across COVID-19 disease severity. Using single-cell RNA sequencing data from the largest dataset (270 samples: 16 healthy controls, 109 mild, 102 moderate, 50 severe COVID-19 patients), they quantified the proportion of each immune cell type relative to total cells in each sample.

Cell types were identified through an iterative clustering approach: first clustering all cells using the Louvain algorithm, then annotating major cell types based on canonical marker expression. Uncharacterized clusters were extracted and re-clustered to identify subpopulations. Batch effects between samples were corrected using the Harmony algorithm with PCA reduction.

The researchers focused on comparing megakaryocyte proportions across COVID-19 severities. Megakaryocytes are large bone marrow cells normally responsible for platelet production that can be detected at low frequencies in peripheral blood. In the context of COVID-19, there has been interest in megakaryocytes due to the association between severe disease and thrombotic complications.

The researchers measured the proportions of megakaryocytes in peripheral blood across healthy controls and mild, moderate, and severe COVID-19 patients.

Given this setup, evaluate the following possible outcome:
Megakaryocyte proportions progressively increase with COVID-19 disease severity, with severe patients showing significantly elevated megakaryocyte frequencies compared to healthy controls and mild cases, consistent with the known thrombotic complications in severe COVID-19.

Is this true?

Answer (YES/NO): NO